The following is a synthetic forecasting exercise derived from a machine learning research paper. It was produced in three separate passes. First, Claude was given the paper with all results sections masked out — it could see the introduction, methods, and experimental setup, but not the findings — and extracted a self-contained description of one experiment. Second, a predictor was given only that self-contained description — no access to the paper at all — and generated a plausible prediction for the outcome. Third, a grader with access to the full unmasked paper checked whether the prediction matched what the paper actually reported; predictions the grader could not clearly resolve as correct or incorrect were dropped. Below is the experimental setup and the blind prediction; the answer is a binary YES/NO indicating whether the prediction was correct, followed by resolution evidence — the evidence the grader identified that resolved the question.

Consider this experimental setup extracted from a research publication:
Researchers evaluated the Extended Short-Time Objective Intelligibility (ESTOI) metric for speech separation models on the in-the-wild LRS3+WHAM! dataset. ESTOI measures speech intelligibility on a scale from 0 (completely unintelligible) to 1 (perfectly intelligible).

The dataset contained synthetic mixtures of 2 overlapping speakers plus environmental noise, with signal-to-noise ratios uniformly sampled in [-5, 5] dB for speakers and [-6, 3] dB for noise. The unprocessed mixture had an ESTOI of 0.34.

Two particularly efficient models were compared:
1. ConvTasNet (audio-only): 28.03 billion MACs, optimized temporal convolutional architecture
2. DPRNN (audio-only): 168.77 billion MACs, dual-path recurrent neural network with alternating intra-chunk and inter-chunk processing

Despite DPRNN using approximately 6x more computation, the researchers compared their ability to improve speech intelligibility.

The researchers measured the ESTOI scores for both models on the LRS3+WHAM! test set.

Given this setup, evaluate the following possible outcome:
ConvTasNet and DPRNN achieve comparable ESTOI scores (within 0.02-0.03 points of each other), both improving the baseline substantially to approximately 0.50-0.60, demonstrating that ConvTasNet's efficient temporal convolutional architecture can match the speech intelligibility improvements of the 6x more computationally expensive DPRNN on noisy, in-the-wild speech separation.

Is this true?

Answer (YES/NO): NO